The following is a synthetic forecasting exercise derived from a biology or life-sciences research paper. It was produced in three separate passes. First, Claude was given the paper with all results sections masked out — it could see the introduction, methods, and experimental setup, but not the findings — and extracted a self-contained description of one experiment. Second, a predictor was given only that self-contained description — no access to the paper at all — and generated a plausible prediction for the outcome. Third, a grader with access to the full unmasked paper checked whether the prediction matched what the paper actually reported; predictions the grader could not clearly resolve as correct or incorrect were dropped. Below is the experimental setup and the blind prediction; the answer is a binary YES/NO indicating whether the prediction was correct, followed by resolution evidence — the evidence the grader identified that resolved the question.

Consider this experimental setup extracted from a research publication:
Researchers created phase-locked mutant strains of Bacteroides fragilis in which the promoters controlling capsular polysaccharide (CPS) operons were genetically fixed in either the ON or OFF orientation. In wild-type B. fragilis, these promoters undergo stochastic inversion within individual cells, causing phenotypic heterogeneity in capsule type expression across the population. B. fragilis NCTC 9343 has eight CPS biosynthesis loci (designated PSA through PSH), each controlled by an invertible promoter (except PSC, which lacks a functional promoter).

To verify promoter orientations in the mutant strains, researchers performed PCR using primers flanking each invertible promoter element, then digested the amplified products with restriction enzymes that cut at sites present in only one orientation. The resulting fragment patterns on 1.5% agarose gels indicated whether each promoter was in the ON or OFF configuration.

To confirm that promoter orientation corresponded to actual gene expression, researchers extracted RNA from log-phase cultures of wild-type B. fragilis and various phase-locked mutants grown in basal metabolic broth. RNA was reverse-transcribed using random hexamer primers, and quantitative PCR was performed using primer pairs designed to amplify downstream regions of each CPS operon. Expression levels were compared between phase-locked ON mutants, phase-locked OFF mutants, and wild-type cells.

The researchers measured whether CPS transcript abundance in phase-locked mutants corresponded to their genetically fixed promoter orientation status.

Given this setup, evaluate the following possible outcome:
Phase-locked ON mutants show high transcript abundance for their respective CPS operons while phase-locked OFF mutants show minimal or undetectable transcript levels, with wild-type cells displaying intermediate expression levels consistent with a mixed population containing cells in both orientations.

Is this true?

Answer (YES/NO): NO